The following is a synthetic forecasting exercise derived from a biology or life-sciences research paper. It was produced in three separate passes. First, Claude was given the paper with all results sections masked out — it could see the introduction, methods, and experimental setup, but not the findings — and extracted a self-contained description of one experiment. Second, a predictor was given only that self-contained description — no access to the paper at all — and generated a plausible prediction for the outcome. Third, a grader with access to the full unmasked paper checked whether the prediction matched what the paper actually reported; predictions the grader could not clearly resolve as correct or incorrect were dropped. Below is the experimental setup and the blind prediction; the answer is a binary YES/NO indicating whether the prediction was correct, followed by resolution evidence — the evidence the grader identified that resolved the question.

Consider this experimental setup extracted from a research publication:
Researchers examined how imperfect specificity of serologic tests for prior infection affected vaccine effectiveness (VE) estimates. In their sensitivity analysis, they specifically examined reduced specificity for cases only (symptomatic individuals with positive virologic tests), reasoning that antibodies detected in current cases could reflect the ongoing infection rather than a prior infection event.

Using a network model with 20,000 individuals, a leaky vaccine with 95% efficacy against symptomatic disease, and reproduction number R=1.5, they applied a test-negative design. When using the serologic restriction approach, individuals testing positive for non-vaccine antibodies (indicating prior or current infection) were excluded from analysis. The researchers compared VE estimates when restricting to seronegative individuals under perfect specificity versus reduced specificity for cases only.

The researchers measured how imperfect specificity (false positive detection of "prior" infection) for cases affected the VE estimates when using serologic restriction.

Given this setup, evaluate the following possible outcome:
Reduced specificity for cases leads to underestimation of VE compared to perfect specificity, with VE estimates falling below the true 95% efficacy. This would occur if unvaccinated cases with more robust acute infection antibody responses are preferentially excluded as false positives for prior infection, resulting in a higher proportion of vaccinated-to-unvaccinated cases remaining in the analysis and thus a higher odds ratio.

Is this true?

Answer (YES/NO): NO